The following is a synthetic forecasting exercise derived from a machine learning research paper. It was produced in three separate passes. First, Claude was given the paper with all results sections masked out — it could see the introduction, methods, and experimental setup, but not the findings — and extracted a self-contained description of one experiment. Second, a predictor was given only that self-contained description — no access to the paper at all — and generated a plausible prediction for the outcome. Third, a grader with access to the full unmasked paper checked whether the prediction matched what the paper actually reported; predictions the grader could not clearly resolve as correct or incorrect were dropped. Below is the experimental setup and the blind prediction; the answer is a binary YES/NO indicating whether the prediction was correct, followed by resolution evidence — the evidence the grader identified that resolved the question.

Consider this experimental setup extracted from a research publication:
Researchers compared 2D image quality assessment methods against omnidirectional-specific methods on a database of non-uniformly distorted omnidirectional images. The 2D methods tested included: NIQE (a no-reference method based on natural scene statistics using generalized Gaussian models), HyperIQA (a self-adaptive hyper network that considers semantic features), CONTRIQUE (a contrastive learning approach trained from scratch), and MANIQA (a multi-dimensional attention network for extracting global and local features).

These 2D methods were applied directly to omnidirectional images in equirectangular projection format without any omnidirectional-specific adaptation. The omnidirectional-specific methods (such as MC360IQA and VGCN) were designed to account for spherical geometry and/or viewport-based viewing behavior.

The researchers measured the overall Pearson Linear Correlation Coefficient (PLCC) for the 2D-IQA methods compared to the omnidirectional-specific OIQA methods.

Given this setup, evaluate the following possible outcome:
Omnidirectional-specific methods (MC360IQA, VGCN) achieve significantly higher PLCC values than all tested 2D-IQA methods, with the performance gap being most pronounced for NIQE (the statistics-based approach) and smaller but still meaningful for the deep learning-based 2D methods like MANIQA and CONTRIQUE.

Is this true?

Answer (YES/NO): NO